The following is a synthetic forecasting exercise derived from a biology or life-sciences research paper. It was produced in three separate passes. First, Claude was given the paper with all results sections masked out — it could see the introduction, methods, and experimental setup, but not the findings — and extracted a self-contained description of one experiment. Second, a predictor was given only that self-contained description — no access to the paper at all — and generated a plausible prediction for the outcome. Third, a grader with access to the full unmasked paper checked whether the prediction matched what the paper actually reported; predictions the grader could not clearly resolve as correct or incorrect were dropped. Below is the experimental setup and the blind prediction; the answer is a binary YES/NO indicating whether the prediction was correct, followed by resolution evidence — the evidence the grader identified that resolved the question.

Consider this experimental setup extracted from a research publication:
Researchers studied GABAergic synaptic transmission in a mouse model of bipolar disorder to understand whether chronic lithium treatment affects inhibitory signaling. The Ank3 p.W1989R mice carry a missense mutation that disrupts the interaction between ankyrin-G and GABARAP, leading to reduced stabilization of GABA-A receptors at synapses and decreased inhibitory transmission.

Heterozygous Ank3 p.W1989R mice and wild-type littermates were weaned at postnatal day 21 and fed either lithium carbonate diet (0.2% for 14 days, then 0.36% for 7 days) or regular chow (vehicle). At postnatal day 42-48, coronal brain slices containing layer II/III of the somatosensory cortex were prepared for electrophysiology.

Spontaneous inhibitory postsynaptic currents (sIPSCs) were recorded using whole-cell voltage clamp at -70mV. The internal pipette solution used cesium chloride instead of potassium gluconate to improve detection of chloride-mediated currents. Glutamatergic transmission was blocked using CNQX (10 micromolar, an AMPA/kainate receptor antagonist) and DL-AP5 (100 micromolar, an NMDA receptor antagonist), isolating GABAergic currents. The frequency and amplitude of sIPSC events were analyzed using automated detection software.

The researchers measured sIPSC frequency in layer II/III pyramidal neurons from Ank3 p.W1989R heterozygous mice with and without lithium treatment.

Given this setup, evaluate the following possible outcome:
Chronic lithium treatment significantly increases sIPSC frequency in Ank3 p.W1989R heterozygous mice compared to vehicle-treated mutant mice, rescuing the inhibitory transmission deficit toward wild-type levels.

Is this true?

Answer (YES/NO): YES